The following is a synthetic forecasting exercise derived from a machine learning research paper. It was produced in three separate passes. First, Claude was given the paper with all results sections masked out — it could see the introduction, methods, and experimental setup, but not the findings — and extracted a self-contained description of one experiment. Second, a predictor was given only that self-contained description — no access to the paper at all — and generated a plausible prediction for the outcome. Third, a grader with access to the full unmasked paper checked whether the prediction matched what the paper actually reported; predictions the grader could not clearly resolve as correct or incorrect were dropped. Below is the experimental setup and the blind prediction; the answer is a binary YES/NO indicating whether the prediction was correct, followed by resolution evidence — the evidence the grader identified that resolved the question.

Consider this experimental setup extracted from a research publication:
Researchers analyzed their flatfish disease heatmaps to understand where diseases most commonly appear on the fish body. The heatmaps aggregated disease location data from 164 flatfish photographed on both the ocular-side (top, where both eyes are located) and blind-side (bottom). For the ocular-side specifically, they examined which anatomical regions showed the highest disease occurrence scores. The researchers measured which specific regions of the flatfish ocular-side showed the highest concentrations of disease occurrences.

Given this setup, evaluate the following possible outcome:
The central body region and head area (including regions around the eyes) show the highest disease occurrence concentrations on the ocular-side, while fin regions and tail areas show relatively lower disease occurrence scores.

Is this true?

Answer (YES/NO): NO